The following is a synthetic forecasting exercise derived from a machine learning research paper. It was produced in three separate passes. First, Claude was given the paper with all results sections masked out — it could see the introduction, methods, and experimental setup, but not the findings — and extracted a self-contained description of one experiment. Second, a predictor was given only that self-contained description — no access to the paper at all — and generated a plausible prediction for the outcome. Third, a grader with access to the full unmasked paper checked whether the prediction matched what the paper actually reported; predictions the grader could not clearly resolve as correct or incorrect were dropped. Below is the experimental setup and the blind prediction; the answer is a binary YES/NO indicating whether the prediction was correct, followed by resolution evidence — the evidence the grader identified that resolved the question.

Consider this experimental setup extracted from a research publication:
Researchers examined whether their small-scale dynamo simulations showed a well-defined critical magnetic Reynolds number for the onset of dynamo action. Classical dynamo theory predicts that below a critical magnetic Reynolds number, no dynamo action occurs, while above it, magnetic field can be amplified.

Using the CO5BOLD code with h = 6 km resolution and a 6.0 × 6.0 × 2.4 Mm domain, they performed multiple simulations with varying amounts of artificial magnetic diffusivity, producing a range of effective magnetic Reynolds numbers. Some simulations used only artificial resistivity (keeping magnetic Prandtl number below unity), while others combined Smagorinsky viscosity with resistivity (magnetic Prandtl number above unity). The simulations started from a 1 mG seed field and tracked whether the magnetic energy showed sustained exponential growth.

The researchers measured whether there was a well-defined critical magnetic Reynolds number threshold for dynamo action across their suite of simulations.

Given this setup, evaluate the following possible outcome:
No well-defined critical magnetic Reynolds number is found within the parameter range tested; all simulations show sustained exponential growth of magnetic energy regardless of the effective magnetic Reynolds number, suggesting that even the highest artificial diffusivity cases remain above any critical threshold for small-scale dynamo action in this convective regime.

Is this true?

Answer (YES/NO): NO